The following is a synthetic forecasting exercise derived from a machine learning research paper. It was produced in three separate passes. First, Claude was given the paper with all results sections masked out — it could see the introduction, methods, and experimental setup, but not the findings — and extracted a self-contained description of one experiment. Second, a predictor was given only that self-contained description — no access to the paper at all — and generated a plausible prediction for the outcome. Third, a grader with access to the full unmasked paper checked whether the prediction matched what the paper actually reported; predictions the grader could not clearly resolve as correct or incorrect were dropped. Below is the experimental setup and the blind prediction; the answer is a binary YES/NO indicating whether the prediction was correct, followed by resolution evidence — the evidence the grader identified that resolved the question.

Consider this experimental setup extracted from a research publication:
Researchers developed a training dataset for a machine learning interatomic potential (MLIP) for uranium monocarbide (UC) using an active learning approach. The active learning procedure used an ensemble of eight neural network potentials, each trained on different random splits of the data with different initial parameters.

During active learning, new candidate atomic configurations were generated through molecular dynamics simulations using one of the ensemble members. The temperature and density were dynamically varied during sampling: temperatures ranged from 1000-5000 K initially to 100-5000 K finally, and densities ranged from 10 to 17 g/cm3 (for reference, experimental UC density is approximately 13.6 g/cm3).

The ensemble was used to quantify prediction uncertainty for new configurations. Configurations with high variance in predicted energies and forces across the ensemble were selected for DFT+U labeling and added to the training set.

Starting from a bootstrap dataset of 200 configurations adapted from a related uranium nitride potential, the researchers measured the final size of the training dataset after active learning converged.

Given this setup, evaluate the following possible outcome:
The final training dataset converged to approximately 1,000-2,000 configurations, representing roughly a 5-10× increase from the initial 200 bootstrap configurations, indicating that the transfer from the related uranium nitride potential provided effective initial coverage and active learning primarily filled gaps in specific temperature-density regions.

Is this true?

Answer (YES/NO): NO